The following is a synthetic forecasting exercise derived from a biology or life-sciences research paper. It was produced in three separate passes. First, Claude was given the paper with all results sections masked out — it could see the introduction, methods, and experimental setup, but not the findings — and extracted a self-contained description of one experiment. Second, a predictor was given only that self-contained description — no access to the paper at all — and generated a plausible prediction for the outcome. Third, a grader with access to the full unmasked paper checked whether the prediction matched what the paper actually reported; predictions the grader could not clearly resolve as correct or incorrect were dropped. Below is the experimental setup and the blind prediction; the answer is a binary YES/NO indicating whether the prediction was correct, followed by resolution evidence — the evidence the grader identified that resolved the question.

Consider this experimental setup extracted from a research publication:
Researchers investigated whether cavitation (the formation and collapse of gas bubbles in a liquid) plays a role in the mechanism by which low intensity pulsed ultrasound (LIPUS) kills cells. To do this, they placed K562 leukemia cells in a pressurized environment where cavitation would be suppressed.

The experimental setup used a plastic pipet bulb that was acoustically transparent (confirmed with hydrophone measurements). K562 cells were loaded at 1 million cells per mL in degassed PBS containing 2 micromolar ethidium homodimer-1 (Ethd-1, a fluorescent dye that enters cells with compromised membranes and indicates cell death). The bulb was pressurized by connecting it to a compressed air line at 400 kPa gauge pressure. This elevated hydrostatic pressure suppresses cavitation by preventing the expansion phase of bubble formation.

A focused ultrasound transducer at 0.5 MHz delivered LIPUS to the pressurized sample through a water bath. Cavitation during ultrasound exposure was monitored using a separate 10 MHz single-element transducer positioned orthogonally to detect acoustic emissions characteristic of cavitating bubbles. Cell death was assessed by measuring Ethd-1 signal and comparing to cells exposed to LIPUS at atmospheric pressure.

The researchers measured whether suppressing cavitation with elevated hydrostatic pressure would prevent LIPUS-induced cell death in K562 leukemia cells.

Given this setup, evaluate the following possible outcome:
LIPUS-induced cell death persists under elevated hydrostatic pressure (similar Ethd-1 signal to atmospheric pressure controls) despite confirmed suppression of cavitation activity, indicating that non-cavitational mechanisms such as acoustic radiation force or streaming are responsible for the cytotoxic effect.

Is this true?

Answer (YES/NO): NO